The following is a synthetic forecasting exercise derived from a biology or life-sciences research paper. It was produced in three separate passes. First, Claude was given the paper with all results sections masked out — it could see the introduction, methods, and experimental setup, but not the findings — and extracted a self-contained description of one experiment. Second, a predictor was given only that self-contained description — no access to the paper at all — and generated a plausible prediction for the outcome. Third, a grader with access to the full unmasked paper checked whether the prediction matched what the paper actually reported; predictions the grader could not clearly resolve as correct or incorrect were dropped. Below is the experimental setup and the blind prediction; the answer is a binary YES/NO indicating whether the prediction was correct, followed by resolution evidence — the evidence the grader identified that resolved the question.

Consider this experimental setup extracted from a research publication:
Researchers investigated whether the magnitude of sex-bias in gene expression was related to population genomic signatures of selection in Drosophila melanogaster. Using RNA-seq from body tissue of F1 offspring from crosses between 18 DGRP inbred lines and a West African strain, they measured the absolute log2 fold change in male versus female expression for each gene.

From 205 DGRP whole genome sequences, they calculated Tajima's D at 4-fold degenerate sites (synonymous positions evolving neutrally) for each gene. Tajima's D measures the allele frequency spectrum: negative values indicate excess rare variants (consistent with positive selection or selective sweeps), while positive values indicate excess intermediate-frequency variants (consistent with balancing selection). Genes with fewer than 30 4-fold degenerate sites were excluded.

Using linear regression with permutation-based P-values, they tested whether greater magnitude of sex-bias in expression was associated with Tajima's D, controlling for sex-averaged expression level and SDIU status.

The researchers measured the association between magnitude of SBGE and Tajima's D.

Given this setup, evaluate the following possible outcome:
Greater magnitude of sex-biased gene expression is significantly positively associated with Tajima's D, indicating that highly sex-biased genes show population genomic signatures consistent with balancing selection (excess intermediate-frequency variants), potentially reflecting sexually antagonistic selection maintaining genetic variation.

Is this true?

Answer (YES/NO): NO